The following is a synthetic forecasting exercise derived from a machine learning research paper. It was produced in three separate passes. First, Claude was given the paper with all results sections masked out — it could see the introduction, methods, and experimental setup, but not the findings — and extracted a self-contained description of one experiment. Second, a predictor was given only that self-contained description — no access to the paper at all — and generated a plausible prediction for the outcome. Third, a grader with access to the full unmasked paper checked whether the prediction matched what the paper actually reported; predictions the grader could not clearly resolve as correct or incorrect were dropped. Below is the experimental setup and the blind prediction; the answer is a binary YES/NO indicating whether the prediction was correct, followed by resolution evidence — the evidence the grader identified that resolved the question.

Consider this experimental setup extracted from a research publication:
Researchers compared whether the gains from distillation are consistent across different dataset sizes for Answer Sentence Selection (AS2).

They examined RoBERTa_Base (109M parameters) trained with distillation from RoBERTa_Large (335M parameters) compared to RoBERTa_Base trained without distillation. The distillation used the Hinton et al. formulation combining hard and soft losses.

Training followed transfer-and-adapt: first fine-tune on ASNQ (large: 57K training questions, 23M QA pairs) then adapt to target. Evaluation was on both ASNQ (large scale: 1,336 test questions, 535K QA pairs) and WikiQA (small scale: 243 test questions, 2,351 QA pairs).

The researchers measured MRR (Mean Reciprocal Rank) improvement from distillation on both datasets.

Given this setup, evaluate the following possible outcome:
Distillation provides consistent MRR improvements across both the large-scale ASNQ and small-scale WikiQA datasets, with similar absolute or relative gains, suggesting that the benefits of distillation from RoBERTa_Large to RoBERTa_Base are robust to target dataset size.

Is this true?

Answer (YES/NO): NO